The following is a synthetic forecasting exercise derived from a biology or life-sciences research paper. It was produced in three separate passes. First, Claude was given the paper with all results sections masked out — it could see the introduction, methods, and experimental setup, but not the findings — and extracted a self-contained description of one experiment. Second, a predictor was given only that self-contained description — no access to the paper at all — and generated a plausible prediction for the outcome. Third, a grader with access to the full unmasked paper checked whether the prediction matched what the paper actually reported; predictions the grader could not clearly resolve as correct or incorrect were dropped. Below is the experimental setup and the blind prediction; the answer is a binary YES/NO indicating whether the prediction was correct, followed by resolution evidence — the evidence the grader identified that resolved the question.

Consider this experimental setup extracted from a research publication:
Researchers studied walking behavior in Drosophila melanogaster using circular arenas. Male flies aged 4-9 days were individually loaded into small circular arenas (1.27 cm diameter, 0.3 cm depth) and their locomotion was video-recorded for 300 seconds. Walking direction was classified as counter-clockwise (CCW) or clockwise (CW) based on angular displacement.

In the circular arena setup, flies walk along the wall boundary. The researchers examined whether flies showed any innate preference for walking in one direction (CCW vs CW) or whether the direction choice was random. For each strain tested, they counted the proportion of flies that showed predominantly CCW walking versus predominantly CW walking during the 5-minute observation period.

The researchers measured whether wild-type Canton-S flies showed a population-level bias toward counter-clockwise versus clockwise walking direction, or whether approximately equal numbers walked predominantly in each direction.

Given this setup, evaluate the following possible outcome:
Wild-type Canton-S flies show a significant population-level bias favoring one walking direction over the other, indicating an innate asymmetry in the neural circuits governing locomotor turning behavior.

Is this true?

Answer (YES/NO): NO